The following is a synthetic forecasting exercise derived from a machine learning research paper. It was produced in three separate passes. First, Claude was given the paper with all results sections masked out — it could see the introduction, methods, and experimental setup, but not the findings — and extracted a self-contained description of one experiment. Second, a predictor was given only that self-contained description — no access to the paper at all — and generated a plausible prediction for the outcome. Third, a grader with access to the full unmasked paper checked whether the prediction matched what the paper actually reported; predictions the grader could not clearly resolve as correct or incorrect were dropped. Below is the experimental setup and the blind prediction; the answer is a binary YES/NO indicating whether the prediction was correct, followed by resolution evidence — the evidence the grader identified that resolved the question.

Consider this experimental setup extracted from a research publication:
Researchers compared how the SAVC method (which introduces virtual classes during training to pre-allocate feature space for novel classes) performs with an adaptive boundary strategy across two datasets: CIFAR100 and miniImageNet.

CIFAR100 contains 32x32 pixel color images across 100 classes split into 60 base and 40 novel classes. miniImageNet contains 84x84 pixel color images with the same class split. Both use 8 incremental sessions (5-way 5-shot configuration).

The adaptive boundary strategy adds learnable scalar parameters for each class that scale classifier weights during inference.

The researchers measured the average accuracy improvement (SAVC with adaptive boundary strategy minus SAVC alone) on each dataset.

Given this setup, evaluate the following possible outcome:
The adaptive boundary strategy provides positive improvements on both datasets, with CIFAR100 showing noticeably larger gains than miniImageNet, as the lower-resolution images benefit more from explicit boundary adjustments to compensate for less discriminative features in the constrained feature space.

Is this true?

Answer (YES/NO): YES